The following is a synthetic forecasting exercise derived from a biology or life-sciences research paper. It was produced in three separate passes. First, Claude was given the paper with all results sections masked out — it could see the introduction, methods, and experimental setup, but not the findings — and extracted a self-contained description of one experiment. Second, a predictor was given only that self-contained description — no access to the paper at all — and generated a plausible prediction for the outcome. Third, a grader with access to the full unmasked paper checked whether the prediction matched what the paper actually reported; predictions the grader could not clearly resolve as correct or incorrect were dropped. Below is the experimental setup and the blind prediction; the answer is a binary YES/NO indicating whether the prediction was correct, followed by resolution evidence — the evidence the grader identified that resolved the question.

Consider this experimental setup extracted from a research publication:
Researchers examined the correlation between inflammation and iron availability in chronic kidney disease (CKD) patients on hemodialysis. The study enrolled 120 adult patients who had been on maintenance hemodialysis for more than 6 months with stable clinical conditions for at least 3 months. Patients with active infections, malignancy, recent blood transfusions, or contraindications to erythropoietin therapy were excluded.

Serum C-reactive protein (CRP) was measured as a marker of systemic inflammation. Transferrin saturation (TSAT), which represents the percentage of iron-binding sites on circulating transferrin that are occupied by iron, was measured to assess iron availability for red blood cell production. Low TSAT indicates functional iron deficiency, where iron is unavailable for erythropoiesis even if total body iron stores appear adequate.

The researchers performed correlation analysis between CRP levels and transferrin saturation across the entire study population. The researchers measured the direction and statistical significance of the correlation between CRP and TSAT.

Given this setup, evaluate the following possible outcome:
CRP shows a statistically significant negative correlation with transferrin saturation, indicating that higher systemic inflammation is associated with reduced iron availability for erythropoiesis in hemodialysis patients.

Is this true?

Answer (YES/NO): YES